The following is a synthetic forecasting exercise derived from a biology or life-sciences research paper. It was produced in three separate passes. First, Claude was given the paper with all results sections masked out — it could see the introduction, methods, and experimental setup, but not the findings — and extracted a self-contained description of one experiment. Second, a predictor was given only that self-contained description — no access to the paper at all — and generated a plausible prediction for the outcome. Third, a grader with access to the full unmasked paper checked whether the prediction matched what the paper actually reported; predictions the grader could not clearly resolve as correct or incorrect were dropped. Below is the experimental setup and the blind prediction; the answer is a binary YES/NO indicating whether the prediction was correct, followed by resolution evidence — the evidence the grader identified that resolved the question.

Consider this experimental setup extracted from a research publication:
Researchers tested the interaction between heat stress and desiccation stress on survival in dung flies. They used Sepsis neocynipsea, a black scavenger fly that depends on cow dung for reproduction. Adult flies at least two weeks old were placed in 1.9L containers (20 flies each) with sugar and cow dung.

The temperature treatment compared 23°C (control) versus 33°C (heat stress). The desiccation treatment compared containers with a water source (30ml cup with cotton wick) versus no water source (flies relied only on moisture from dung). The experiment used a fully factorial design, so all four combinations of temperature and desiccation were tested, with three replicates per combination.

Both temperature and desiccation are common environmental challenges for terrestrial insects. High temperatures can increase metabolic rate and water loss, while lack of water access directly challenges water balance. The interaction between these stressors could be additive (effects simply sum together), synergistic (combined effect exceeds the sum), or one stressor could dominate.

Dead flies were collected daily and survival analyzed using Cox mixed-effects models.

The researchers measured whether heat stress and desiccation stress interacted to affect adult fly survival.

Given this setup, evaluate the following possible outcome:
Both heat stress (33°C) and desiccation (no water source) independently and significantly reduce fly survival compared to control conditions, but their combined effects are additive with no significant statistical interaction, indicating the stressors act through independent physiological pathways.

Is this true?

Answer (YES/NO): NO